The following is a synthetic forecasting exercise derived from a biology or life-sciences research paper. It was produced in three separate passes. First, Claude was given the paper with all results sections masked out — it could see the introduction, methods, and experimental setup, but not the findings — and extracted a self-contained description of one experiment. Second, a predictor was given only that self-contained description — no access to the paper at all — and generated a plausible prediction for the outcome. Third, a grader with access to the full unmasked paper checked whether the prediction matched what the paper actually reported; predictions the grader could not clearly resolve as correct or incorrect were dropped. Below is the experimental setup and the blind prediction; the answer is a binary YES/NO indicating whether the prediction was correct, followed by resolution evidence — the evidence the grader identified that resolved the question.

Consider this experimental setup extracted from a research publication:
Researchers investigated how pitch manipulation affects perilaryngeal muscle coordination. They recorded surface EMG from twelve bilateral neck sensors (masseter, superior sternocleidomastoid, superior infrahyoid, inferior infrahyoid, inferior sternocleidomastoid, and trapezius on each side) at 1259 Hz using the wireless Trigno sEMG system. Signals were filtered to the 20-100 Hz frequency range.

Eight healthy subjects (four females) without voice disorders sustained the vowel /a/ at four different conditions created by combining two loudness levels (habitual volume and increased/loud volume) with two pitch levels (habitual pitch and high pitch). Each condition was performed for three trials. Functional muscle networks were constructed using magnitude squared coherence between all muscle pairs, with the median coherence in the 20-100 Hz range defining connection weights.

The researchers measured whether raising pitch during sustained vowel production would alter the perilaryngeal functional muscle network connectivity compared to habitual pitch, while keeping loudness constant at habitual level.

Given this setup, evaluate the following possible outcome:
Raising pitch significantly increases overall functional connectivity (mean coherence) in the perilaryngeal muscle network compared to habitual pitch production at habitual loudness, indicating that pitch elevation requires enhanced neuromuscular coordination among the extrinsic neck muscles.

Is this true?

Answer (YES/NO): YES